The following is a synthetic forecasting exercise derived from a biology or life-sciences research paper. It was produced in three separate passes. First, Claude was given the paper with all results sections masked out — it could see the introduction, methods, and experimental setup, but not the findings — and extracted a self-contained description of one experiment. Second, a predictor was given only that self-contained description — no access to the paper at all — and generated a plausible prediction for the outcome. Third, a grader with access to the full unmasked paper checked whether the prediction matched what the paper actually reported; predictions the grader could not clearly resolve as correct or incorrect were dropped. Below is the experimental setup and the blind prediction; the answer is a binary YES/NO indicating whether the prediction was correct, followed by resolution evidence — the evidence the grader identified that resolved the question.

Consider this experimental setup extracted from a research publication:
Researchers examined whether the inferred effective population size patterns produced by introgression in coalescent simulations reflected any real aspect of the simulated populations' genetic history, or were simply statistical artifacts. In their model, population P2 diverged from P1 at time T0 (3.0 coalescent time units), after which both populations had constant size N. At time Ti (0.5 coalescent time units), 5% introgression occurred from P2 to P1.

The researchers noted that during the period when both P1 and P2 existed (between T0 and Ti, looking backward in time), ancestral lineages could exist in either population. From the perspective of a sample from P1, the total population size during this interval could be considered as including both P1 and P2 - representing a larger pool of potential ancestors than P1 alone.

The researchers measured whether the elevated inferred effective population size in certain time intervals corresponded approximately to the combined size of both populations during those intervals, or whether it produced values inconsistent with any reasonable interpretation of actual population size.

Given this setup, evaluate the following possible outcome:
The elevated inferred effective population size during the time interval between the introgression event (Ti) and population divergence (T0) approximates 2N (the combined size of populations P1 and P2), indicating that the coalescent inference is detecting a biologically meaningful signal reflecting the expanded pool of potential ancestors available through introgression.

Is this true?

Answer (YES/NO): YES